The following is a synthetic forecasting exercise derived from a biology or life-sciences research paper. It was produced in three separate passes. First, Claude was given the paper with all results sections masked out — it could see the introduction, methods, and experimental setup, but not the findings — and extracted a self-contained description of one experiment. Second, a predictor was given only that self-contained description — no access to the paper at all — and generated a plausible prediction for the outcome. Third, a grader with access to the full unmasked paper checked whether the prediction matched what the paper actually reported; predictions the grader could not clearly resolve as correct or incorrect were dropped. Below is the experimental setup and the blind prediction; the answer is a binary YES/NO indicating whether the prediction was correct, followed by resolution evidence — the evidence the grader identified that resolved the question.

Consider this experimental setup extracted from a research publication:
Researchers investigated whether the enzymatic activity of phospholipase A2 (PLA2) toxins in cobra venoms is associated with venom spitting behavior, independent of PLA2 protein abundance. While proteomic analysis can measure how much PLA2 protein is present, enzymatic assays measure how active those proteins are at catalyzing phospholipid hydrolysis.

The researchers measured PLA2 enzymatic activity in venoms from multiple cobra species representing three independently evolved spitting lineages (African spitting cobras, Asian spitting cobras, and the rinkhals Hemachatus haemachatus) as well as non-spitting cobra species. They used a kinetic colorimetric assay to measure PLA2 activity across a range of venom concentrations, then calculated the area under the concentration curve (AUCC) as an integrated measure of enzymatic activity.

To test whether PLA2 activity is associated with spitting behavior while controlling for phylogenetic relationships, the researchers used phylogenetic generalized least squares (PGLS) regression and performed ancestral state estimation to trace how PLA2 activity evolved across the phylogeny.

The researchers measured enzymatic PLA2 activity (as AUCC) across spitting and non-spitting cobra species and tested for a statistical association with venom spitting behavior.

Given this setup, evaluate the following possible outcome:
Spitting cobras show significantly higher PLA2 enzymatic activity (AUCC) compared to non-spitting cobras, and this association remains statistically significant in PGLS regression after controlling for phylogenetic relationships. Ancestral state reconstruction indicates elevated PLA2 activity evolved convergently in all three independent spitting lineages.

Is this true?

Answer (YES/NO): YES